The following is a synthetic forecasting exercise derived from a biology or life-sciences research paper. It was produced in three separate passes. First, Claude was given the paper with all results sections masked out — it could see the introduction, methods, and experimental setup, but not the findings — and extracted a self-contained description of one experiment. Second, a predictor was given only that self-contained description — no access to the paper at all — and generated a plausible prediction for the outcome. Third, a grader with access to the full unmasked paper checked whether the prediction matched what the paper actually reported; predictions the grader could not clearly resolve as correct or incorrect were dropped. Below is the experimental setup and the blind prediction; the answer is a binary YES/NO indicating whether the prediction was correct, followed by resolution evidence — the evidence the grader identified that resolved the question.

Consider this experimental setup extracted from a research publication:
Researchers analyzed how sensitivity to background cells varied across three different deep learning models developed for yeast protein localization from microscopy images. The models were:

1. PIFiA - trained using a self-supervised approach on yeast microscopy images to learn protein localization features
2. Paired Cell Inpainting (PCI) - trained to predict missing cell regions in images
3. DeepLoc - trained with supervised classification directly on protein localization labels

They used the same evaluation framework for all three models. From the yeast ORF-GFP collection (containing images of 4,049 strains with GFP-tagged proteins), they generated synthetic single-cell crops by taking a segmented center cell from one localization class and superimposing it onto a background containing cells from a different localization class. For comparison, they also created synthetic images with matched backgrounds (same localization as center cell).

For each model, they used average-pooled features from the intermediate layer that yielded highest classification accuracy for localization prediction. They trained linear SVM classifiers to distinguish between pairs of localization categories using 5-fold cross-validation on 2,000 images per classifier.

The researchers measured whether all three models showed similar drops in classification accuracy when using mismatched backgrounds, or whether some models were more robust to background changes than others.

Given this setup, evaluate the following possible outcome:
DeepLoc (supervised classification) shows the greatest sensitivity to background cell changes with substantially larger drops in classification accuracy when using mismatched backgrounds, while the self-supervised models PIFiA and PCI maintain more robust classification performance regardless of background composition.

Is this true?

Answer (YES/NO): NO